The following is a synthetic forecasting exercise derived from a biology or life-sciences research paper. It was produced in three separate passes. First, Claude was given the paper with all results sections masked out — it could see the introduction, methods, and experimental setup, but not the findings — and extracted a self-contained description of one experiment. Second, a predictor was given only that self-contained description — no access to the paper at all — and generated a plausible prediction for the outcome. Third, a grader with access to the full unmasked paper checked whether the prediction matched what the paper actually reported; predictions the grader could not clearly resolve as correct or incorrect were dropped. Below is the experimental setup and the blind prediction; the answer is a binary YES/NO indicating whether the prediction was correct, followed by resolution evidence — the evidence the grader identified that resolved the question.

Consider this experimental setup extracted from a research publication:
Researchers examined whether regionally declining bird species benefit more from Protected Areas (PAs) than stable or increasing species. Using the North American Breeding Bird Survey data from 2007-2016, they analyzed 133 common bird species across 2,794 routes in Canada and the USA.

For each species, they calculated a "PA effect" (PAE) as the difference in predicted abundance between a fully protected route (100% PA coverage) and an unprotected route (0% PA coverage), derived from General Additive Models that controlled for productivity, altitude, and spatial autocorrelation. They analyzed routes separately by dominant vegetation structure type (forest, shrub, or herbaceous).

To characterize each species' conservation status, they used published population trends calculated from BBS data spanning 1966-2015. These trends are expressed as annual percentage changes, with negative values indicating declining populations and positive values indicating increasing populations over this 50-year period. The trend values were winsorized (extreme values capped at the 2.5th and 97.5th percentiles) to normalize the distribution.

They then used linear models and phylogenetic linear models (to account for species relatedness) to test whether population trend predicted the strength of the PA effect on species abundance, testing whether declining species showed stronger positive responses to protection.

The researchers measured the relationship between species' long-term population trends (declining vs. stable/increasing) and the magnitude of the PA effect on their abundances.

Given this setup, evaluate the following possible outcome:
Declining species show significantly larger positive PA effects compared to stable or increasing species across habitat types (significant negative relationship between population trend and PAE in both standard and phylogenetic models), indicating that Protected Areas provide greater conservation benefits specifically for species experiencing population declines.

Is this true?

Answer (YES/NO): NO